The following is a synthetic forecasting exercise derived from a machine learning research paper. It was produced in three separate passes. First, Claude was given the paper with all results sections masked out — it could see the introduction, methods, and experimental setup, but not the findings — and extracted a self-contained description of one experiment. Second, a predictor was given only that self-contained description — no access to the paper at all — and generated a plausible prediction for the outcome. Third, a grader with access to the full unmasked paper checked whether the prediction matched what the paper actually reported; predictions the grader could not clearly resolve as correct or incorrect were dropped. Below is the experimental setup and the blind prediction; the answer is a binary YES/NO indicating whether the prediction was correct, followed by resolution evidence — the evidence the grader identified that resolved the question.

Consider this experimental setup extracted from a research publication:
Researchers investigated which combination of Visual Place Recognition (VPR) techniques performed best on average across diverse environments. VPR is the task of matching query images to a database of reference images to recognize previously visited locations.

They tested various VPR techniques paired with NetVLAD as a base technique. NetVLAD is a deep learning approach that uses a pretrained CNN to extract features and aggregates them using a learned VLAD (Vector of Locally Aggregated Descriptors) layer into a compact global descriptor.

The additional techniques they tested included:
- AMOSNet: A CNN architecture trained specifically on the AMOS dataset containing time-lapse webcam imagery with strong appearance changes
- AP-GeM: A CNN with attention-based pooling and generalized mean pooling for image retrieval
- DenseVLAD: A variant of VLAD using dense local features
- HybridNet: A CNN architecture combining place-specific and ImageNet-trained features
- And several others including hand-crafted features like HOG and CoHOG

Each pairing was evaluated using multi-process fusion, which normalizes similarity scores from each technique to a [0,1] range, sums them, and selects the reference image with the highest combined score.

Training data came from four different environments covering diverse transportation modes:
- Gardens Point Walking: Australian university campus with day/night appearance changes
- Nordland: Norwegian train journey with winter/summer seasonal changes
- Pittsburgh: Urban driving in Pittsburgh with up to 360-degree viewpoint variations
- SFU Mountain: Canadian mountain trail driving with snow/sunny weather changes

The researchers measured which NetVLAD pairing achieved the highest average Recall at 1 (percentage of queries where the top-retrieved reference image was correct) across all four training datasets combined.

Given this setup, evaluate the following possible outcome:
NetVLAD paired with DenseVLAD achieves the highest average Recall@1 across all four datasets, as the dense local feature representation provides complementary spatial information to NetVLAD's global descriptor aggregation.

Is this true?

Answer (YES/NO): NO